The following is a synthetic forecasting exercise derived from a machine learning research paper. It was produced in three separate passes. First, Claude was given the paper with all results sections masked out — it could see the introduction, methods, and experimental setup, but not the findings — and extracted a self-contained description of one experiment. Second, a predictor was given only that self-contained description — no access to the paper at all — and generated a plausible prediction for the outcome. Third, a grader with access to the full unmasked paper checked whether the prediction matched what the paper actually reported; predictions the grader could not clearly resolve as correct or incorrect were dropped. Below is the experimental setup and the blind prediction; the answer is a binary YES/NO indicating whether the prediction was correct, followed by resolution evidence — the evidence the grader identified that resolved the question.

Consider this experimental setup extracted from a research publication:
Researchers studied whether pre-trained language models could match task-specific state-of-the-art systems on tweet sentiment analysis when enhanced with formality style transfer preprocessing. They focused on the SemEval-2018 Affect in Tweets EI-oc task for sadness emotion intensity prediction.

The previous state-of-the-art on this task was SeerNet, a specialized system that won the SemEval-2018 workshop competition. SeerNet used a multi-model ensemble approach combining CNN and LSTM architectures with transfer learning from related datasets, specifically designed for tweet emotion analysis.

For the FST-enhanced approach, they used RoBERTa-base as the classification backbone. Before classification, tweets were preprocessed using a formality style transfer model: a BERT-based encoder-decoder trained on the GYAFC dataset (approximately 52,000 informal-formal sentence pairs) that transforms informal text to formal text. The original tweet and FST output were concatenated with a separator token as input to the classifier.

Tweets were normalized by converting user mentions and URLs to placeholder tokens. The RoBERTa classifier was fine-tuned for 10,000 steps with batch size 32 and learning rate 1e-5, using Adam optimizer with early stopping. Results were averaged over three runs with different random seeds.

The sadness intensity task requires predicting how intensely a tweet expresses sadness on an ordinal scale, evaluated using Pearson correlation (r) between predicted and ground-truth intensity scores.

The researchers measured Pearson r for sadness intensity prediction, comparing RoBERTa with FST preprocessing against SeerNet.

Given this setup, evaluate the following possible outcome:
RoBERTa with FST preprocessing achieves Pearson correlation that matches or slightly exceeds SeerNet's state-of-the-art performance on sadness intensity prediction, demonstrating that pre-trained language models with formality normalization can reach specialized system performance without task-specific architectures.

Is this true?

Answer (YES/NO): NO